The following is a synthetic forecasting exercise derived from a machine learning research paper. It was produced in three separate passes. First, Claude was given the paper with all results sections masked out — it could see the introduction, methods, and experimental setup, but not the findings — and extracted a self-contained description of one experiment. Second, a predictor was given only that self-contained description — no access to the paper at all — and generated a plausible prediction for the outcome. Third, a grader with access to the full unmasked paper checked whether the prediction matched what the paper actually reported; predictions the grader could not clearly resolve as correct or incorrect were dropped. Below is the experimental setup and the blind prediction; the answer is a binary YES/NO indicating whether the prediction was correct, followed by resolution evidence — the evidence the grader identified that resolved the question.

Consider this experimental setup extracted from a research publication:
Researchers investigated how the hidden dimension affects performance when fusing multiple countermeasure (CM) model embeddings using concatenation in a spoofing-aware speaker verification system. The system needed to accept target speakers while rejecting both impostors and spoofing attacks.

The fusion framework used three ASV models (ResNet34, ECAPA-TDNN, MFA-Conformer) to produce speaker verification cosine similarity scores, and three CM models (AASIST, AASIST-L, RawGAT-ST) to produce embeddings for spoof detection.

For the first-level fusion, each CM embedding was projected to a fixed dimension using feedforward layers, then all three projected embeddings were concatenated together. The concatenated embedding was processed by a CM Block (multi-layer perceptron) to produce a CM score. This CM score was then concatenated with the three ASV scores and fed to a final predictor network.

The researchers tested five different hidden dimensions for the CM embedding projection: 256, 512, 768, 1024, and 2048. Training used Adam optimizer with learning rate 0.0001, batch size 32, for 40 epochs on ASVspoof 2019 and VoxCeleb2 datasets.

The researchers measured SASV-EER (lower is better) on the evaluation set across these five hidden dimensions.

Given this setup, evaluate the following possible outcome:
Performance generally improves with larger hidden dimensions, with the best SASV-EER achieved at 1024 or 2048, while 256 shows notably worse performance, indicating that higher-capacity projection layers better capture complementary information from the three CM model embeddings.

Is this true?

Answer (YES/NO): NO